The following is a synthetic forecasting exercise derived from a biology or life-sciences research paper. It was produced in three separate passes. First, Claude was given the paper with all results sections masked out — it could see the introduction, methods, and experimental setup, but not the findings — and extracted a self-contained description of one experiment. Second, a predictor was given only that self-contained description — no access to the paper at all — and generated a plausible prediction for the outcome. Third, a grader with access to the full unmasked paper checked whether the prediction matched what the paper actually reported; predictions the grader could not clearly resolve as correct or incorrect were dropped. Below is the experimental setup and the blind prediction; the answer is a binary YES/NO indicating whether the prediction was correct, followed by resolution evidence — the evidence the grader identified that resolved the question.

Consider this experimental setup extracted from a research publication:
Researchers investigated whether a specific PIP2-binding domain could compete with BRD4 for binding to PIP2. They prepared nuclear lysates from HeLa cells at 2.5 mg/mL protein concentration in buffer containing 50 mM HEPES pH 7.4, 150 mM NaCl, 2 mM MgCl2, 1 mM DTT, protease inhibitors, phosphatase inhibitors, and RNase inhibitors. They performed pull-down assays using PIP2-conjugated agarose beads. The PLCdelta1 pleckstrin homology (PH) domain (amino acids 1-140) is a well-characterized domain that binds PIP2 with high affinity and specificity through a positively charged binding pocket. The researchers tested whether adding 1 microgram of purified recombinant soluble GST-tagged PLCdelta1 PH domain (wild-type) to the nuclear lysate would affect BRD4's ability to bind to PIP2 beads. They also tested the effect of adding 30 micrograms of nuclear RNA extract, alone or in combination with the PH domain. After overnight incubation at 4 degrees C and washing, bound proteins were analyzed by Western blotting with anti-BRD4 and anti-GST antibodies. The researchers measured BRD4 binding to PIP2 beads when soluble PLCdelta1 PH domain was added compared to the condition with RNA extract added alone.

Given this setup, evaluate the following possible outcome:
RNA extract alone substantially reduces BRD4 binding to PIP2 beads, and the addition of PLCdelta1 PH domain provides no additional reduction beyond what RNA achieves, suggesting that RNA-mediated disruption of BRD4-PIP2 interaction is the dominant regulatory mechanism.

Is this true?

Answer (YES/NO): NO